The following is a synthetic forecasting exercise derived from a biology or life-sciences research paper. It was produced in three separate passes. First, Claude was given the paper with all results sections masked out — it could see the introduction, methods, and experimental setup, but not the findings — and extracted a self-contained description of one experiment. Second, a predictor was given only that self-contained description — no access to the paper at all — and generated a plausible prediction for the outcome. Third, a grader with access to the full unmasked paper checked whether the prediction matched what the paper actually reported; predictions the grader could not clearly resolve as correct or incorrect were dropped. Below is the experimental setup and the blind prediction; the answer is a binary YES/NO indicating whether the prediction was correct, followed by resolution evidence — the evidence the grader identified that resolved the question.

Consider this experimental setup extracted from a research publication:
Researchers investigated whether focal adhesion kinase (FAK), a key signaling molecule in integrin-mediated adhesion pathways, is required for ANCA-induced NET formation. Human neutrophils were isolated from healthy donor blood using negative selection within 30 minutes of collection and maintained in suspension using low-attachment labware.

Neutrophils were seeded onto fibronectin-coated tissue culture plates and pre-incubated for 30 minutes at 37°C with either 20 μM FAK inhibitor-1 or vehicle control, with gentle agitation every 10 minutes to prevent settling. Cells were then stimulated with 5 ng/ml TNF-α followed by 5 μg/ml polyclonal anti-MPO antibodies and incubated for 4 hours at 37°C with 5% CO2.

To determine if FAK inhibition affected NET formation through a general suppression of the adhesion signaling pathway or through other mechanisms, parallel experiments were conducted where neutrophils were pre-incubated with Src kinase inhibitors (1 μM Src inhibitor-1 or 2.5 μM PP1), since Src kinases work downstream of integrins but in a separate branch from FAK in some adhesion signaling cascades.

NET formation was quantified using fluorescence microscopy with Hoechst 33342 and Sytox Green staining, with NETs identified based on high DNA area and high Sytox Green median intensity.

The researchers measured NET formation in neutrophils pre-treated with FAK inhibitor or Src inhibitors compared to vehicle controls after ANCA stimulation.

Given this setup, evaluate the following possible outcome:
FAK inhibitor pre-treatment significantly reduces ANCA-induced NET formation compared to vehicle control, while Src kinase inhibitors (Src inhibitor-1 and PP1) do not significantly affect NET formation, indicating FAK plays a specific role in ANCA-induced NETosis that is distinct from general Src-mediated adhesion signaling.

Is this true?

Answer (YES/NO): NO